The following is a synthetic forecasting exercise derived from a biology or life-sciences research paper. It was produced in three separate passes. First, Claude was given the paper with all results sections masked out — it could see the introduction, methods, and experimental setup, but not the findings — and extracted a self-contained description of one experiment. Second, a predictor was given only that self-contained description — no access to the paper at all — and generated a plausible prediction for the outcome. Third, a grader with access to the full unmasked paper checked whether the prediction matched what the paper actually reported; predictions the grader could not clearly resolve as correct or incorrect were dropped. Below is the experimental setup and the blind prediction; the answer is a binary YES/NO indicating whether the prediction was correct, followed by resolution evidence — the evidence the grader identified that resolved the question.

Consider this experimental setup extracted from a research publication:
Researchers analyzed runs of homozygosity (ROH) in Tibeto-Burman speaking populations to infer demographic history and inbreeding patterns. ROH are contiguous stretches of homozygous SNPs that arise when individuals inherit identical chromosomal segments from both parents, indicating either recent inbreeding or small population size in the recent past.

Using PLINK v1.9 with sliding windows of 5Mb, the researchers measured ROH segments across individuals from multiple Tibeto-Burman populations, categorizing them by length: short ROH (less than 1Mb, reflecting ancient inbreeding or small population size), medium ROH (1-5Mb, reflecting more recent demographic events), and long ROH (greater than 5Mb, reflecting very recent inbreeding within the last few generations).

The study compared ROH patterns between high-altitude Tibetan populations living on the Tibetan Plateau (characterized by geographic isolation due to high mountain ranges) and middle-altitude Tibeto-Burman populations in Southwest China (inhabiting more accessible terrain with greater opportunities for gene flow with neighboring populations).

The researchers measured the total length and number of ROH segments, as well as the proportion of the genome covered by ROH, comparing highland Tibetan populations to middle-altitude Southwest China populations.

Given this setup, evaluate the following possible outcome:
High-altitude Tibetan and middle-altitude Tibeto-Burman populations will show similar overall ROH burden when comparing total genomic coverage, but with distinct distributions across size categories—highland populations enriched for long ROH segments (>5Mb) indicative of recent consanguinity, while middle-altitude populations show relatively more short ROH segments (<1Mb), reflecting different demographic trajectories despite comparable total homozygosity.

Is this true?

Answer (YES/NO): NO